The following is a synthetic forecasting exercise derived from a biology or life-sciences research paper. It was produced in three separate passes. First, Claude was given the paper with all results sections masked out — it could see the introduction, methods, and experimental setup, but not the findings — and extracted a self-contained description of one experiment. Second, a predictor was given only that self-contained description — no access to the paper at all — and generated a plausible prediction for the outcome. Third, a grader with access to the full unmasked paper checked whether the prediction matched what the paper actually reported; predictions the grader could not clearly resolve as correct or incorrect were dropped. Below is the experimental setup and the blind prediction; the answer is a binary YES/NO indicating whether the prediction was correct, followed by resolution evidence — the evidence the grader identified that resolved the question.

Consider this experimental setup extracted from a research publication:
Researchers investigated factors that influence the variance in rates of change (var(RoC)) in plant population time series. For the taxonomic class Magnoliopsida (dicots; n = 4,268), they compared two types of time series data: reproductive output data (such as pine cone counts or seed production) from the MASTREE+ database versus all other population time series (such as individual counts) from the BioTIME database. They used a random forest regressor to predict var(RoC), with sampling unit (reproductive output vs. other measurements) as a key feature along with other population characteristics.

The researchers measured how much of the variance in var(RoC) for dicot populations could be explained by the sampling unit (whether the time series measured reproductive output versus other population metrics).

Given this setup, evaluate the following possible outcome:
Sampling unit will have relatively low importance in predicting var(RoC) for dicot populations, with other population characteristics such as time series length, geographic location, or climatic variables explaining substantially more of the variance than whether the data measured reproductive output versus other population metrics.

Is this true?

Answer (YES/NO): NO